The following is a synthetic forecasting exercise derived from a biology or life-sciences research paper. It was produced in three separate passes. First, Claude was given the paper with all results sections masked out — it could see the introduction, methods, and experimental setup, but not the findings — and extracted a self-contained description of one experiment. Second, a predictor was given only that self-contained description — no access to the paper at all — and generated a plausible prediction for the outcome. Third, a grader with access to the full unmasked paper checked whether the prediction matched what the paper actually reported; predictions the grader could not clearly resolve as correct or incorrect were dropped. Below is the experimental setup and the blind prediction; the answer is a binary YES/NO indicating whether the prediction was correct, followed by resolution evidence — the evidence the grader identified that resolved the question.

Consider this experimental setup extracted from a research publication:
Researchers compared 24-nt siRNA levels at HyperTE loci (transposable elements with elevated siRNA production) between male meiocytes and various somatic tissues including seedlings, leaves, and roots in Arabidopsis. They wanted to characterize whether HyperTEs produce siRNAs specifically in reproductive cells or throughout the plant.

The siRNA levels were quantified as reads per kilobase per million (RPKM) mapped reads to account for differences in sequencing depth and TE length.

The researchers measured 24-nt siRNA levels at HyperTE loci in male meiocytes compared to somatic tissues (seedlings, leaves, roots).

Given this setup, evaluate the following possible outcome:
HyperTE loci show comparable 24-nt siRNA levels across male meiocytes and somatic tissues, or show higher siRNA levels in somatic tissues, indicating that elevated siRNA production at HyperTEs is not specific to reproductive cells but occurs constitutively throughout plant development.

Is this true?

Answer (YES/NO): NO